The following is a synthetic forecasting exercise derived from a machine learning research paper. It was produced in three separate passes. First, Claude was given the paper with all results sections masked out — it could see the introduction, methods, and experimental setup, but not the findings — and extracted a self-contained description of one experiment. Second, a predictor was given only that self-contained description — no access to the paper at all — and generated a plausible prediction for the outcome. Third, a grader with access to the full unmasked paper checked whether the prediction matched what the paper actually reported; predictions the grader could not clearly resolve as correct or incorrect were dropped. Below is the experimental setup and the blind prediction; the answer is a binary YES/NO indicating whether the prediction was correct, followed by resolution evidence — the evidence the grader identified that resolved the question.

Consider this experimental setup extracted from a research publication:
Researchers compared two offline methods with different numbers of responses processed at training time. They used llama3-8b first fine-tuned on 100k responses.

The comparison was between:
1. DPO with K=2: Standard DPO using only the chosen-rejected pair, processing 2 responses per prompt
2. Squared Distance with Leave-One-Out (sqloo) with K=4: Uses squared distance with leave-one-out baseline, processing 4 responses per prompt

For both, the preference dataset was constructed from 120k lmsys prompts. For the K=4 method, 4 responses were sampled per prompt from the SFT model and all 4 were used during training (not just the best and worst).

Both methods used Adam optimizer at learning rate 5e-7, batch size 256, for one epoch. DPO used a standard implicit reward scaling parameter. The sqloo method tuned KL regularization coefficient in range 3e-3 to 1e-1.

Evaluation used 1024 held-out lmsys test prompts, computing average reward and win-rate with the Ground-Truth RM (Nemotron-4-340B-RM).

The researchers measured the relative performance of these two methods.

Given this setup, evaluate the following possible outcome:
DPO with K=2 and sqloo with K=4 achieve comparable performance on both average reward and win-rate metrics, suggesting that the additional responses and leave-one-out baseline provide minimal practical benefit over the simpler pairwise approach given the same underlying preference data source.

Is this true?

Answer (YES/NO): NO